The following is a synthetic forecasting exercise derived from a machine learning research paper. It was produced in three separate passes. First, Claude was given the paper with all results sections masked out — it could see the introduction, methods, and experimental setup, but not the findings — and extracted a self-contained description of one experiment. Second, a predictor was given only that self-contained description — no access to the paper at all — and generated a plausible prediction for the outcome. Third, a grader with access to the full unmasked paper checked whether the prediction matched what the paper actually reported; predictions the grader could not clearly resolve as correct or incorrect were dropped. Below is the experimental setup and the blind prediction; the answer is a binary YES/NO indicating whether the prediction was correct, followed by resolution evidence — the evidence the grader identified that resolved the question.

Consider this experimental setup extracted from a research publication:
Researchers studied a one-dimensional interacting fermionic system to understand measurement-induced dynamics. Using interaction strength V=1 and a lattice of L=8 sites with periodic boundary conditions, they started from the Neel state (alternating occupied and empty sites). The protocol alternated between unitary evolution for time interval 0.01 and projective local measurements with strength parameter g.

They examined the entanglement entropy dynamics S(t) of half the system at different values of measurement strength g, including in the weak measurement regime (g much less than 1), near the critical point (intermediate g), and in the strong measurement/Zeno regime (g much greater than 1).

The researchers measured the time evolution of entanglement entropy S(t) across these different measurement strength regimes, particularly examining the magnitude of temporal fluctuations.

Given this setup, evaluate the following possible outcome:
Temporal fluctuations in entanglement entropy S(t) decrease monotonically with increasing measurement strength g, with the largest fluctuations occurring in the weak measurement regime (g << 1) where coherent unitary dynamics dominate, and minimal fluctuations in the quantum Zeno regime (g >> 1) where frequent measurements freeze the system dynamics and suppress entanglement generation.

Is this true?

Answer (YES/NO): NO